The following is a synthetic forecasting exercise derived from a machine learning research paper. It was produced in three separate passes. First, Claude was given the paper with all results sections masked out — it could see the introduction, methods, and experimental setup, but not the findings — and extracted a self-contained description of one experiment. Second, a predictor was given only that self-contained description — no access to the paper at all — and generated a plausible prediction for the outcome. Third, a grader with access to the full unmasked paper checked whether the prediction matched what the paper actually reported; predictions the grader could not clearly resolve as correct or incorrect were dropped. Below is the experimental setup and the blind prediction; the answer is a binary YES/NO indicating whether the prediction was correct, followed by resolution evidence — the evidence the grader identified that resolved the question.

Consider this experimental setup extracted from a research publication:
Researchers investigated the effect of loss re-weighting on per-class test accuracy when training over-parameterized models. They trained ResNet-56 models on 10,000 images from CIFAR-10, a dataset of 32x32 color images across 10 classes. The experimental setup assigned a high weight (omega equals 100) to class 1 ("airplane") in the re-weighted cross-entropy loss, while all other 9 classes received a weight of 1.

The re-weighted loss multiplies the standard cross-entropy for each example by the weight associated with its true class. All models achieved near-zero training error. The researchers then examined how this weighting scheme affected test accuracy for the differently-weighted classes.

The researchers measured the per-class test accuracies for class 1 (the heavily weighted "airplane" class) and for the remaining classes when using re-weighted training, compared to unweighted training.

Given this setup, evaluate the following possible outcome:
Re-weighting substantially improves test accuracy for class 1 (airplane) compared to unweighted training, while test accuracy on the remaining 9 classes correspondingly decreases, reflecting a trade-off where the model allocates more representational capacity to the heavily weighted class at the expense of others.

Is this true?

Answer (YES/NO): NO